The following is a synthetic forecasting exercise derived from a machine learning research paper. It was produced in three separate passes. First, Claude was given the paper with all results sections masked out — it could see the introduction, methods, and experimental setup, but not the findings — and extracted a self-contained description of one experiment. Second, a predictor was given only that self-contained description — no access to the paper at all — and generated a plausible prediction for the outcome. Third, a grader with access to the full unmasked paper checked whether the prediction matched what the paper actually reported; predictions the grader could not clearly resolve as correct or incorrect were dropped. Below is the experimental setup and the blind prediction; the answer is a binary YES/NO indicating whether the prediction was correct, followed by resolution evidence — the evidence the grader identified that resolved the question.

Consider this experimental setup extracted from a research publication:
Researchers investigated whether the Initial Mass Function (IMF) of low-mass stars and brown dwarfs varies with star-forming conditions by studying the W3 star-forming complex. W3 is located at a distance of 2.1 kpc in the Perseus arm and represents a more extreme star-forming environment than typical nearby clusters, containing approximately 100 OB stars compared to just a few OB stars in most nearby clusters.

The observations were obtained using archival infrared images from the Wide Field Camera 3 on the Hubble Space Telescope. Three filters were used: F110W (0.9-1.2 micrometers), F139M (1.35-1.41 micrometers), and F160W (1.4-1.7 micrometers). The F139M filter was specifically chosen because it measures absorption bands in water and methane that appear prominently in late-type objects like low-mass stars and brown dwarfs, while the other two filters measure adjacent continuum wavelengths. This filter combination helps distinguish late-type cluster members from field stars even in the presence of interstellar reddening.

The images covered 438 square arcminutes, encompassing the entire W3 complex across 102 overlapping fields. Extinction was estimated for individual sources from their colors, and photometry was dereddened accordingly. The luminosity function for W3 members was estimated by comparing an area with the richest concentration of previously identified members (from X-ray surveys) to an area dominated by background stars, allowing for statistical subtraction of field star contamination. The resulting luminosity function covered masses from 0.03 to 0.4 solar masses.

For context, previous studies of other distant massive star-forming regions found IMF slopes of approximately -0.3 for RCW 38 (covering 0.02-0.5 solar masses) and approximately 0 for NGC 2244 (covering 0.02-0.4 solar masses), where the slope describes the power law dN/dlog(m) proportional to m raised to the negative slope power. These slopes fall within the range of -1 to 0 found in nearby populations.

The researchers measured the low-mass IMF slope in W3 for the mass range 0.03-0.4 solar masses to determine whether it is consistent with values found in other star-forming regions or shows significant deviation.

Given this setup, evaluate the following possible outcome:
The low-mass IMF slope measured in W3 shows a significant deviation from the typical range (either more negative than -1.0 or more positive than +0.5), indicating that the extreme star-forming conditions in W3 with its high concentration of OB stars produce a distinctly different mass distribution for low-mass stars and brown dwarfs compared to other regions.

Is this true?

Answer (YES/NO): NO